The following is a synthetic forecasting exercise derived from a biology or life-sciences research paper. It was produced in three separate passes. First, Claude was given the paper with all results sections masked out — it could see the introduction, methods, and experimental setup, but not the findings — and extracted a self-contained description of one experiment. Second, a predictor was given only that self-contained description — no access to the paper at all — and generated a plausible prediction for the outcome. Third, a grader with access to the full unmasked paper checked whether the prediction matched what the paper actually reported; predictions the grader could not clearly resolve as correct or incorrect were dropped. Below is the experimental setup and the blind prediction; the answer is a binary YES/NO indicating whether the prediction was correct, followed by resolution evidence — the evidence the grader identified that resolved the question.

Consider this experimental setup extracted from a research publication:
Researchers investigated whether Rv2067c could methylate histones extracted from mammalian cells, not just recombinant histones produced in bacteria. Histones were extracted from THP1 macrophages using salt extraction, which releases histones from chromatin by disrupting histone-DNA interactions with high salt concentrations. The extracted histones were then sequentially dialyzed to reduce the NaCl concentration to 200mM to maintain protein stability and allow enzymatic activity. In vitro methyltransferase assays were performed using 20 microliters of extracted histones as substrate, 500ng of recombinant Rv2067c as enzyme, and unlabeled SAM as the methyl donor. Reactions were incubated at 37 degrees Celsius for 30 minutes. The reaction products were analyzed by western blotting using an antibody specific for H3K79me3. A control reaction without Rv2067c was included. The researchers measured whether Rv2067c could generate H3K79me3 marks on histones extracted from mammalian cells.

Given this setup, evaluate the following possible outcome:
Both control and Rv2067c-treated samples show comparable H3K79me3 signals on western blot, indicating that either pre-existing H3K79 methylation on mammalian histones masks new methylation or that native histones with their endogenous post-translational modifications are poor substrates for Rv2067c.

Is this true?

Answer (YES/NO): NO